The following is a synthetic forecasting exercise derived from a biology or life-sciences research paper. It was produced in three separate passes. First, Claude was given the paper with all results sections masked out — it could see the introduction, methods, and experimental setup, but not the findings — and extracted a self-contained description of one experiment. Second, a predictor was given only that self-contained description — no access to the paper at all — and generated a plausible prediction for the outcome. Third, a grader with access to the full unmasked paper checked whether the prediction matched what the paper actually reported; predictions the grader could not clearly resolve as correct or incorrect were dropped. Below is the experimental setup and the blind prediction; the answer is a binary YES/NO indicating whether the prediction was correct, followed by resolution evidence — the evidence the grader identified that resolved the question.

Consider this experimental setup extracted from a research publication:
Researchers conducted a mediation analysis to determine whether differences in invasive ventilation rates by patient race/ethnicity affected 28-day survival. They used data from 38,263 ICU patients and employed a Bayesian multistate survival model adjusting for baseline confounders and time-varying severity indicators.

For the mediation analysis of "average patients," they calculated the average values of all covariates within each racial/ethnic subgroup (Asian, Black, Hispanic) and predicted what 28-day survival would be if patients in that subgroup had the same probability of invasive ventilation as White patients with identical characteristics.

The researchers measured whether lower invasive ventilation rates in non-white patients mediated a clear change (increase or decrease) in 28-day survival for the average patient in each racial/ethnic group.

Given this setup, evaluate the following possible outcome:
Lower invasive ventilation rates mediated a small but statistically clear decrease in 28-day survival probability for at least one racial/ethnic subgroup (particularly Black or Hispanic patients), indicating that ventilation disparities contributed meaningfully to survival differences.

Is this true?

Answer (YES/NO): NO